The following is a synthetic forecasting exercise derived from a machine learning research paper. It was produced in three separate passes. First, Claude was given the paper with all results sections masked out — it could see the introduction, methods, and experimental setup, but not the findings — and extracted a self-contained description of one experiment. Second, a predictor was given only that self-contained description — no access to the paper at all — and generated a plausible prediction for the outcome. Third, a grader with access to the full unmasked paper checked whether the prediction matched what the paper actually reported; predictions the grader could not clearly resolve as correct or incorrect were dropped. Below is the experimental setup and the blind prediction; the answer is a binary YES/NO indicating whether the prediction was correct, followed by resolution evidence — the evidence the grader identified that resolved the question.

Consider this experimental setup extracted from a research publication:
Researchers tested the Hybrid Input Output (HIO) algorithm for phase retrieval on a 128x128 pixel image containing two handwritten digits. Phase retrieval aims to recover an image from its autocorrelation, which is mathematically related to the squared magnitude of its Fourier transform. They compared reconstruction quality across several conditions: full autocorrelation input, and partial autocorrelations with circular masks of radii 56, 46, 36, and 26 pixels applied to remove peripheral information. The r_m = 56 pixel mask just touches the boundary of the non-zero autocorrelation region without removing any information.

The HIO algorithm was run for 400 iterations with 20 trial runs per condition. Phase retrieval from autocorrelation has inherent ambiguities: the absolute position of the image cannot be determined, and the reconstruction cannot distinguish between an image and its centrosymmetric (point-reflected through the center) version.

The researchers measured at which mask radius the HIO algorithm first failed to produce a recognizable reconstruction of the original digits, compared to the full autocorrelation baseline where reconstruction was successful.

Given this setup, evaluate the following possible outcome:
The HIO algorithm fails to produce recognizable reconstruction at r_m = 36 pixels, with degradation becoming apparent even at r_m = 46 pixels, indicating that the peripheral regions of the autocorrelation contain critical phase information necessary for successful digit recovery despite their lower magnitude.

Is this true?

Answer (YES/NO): NO